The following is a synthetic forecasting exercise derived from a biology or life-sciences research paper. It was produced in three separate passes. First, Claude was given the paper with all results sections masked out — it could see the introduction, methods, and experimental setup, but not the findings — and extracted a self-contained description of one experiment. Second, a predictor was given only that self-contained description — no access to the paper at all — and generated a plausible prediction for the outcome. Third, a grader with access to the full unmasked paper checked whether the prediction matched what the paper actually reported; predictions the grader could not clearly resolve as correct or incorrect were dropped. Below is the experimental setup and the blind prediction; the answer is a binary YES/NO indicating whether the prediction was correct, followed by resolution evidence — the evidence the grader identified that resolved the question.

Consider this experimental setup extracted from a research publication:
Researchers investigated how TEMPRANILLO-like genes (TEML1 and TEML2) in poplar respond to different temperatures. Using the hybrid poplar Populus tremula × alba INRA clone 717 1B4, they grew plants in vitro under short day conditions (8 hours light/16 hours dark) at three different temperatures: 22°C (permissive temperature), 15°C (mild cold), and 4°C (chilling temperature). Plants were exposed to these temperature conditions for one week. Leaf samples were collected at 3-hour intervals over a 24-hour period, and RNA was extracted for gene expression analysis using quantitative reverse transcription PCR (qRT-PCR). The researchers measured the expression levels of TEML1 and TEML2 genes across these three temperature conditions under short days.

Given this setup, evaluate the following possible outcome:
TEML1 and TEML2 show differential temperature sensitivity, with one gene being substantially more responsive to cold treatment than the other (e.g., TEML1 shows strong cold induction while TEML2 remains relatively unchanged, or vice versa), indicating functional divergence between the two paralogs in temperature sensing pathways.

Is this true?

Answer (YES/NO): NO